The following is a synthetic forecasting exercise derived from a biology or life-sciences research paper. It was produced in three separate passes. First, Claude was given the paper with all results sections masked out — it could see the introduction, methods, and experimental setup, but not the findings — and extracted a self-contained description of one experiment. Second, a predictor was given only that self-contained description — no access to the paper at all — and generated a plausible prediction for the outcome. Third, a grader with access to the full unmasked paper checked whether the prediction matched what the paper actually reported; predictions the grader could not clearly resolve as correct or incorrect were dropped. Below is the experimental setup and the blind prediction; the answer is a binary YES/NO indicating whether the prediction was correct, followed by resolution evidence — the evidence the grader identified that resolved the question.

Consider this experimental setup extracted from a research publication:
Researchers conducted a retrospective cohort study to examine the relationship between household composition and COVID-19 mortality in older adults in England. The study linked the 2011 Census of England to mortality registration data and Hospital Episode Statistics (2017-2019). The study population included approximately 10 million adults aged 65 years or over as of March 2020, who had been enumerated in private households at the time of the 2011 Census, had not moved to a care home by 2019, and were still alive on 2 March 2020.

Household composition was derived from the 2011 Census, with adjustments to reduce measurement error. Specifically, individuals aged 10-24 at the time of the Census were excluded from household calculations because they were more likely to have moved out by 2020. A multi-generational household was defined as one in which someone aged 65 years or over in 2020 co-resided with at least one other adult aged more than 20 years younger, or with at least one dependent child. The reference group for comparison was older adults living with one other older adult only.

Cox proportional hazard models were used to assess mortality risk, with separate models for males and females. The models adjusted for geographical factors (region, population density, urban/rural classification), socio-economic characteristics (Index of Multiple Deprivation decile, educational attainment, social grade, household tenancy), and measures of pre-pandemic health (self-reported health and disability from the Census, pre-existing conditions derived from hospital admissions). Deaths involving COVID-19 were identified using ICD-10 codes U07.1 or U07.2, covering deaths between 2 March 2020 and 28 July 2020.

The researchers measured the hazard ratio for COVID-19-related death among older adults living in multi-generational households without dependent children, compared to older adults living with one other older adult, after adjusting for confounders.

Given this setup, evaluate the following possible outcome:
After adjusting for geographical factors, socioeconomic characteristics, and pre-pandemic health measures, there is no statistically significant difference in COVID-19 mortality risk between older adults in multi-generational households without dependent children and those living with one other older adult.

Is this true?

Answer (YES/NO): NO